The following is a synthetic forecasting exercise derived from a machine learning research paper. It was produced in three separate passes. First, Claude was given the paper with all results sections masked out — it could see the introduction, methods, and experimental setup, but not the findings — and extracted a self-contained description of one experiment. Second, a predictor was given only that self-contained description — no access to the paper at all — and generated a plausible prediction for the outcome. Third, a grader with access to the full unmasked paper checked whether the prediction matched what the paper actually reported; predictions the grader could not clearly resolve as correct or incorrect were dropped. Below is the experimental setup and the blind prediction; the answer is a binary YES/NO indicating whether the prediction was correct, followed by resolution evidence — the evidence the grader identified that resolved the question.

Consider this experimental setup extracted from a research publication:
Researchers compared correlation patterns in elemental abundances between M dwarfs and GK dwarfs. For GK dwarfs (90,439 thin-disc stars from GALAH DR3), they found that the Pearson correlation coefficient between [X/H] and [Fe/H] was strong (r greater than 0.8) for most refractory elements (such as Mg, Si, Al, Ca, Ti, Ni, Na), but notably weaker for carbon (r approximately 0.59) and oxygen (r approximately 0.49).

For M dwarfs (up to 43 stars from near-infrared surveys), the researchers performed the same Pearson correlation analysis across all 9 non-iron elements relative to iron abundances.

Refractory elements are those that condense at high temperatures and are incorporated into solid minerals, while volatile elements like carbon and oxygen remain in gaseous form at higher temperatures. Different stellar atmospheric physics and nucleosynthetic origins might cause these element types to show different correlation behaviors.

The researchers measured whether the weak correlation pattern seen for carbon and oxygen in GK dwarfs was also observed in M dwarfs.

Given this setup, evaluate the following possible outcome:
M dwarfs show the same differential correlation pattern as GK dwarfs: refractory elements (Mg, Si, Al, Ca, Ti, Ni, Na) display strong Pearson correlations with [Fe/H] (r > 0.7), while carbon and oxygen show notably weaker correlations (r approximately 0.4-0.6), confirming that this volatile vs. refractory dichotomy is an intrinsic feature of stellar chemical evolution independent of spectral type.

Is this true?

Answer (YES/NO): NO